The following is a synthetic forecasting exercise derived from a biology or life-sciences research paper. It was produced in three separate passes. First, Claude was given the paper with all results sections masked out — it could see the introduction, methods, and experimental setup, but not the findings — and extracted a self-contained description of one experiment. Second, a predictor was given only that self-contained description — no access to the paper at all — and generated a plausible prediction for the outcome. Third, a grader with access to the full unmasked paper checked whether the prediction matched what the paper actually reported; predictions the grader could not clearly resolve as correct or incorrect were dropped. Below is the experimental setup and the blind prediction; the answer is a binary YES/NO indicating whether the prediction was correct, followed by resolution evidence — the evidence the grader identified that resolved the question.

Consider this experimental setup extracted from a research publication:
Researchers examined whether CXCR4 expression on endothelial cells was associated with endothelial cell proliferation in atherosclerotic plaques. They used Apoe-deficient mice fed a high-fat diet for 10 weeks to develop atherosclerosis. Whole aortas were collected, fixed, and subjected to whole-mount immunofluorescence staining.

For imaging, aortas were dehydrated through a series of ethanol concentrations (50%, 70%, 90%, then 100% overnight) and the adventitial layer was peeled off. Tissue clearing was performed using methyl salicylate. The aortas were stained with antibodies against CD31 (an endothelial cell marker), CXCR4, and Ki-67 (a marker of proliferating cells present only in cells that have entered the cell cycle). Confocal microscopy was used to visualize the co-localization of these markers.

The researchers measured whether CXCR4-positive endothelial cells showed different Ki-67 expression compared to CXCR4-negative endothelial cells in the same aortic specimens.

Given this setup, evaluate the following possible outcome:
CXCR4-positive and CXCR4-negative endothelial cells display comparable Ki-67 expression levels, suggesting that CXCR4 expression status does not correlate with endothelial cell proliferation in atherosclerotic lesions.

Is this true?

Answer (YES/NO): NO